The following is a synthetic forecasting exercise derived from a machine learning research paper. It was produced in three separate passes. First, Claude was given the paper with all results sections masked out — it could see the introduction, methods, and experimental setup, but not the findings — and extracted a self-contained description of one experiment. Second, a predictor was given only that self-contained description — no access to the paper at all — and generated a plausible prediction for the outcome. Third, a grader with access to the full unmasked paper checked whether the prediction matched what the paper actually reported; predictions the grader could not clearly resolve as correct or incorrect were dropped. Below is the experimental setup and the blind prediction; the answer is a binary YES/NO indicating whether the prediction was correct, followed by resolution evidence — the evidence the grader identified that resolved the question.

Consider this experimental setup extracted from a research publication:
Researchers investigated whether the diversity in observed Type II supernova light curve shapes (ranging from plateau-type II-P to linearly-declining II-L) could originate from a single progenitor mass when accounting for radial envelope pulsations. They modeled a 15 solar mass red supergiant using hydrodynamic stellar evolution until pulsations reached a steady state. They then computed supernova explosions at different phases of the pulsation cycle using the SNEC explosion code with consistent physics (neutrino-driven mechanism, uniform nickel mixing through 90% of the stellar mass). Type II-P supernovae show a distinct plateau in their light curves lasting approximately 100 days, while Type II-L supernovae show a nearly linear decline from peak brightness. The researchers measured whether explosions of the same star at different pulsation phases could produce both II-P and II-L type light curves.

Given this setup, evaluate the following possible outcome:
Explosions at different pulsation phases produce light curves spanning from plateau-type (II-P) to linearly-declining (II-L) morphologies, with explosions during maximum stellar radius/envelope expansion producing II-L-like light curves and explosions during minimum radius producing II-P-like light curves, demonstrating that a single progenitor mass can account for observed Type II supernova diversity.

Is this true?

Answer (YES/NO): YES